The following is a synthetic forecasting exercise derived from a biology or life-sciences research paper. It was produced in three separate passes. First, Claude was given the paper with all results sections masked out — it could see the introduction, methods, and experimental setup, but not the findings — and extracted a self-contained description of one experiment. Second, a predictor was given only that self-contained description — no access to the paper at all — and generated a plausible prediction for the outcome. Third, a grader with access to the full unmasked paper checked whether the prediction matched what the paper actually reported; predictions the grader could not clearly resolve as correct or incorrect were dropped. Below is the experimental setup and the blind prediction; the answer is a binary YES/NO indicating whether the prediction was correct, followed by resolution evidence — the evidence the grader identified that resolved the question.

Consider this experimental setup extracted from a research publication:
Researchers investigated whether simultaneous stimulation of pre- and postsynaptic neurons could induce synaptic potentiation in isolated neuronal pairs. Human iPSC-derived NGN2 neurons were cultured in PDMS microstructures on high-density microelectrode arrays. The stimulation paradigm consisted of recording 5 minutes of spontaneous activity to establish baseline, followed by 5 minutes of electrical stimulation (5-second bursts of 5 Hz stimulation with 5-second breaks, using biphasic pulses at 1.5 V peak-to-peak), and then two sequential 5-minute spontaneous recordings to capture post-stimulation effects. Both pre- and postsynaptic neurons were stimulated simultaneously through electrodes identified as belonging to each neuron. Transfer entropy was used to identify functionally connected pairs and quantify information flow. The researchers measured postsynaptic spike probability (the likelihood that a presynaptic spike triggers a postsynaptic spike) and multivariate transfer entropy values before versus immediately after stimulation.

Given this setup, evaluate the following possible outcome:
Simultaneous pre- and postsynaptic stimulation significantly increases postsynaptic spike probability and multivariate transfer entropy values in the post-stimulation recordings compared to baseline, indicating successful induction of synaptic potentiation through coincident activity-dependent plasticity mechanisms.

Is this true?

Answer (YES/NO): YES